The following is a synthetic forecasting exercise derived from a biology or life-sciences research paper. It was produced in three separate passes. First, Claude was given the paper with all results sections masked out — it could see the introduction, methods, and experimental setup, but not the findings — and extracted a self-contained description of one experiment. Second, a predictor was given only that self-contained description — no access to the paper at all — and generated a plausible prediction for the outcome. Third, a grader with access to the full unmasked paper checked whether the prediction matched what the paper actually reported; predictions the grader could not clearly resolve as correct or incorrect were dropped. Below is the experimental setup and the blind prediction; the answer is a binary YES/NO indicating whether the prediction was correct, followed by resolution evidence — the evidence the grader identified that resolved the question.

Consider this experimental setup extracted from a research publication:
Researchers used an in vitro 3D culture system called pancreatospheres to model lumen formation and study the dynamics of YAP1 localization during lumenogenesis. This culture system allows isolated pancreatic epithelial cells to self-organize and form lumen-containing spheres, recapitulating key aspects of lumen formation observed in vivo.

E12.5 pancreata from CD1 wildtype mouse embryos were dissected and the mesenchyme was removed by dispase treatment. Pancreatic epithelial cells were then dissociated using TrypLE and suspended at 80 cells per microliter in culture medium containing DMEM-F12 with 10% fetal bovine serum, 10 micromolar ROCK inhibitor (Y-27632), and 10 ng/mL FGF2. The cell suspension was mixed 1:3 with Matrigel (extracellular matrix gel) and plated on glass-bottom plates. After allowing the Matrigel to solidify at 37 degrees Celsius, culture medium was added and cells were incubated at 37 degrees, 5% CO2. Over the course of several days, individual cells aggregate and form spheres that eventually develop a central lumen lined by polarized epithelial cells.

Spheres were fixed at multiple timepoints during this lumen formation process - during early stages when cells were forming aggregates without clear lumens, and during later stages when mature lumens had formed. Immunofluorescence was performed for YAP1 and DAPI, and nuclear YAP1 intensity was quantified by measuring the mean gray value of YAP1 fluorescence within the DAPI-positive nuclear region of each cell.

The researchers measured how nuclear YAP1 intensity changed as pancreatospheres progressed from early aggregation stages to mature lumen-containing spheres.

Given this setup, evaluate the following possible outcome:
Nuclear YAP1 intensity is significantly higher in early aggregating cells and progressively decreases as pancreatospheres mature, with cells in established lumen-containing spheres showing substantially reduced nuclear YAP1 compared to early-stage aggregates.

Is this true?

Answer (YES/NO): YES